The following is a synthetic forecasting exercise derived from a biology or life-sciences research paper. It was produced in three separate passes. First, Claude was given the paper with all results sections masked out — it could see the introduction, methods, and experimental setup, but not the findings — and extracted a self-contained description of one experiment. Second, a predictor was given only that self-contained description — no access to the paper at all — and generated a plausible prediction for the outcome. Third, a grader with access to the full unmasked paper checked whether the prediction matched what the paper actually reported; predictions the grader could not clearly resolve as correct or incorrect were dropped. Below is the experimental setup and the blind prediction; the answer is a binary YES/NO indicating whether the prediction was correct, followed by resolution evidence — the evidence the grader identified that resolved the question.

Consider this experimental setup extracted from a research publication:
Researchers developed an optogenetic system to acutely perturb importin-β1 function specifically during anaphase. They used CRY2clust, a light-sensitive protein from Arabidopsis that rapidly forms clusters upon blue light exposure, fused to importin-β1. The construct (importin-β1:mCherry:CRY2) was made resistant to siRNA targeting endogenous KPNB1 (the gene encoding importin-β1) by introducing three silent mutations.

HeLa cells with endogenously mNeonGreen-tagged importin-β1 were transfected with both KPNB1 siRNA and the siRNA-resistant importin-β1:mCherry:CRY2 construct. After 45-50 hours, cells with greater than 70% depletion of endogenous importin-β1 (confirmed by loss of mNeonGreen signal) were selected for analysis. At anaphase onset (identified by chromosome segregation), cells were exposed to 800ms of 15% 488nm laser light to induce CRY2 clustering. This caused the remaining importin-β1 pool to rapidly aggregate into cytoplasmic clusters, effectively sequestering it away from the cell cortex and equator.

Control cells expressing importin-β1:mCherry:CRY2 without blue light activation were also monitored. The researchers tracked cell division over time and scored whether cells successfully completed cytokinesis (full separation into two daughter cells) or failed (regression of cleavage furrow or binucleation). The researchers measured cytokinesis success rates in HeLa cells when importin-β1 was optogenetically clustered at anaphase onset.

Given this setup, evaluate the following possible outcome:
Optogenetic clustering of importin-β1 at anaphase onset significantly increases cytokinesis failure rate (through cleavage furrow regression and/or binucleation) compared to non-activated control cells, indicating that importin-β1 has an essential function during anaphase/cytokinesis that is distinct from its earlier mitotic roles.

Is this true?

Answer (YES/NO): YES